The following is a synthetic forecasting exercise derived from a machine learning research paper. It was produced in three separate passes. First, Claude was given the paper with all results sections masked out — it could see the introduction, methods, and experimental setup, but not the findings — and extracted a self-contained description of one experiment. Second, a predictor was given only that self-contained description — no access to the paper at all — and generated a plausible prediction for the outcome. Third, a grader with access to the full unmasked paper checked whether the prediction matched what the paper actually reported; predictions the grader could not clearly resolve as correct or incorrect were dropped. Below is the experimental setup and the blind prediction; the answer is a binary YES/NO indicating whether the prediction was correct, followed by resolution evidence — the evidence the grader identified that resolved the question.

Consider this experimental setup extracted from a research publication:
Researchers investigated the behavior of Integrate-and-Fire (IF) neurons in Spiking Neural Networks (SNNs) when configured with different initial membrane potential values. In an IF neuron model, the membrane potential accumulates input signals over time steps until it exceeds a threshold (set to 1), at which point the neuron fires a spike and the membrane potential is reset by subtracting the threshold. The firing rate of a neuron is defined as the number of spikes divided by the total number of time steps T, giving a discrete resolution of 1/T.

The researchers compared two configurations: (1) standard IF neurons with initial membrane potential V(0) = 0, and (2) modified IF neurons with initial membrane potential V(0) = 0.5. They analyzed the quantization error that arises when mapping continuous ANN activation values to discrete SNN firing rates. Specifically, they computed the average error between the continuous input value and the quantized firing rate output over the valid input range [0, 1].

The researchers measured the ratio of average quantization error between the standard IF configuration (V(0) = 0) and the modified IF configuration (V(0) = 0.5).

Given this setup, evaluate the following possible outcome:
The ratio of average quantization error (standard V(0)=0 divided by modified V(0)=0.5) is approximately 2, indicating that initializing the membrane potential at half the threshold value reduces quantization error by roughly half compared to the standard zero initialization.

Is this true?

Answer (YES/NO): YES